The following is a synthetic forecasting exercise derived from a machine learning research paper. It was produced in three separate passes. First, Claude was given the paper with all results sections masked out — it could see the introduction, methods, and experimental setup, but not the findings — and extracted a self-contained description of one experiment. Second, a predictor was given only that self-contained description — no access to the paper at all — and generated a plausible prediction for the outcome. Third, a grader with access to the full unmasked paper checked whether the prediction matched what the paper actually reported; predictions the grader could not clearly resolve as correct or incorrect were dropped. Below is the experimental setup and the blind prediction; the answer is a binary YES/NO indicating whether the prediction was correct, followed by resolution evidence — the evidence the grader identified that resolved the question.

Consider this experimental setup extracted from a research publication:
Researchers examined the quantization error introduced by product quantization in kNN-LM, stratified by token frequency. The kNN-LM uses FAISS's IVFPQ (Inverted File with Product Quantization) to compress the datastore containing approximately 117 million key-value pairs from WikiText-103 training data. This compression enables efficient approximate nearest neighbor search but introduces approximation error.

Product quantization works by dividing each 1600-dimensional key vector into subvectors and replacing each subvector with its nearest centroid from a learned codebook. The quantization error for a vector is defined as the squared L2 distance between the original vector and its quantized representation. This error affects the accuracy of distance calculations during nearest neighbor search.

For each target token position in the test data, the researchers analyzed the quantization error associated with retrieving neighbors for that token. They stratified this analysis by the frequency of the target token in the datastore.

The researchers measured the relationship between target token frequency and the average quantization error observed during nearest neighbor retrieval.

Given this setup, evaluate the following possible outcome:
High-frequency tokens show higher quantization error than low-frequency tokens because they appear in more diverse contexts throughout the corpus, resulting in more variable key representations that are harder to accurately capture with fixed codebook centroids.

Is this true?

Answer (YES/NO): NO